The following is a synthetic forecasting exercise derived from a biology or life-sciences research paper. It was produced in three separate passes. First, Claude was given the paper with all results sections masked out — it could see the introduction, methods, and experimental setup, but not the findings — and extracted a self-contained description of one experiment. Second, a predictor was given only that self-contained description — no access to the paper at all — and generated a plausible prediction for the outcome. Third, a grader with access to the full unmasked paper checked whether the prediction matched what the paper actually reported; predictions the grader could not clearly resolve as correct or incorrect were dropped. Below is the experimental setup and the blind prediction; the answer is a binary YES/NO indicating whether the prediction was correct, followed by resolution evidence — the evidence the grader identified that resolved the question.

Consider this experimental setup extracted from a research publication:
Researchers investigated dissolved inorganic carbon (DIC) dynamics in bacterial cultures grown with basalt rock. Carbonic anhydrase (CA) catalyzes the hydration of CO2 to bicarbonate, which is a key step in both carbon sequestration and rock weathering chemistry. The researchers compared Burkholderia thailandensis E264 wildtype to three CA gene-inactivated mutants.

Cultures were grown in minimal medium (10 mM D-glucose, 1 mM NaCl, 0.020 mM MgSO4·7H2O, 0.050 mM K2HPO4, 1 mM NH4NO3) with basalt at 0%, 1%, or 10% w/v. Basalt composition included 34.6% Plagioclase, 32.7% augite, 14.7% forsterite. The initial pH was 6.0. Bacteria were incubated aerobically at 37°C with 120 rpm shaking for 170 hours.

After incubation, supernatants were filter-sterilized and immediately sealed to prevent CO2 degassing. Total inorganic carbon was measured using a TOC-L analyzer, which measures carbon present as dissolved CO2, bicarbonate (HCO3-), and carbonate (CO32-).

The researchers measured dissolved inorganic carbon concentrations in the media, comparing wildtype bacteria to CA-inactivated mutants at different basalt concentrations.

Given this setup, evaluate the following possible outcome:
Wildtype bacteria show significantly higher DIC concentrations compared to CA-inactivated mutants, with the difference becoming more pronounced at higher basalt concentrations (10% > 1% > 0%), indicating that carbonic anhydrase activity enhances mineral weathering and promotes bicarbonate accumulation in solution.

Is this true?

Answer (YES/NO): NO